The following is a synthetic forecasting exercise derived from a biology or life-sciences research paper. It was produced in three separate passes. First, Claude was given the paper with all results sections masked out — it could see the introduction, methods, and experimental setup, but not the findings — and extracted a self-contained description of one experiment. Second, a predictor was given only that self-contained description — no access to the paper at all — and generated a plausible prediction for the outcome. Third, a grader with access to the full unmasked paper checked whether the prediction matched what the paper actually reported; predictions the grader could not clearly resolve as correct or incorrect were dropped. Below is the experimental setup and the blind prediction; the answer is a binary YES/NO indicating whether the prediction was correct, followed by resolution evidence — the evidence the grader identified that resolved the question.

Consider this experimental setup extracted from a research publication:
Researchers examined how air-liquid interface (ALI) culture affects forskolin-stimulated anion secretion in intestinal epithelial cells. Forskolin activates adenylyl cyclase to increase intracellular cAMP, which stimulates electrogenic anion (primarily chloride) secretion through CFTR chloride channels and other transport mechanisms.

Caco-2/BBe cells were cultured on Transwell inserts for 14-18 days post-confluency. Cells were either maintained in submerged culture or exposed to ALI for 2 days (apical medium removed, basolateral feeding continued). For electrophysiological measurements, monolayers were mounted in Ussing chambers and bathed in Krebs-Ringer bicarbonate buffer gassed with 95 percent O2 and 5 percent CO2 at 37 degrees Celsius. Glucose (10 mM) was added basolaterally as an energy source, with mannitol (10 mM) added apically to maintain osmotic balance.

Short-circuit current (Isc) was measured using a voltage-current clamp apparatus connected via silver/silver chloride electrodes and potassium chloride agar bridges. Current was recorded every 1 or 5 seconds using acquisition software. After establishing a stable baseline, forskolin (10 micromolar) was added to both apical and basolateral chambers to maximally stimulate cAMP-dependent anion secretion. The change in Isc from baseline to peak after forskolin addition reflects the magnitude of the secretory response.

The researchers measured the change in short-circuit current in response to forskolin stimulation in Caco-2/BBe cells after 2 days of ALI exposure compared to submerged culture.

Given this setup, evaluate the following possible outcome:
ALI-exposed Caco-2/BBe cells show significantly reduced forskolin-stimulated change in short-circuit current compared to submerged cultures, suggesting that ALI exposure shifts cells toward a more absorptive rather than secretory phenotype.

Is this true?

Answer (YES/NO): NO